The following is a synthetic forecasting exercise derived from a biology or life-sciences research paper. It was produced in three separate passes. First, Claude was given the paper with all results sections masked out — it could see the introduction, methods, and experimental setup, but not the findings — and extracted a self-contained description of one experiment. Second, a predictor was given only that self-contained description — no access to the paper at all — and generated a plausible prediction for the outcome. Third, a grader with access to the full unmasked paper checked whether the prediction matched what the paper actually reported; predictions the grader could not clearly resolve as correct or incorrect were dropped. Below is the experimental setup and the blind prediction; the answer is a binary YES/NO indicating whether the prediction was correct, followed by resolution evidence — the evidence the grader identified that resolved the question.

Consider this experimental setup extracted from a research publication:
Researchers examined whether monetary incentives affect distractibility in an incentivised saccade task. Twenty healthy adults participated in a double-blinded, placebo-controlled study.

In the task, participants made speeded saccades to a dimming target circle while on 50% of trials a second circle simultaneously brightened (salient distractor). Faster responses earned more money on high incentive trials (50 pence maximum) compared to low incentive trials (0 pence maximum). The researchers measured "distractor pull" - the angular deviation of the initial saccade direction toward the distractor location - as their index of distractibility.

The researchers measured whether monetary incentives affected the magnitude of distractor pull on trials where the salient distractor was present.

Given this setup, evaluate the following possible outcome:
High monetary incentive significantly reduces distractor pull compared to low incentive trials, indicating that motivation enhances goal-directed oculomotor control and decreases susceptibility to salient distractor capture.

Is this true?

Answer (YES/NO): NO